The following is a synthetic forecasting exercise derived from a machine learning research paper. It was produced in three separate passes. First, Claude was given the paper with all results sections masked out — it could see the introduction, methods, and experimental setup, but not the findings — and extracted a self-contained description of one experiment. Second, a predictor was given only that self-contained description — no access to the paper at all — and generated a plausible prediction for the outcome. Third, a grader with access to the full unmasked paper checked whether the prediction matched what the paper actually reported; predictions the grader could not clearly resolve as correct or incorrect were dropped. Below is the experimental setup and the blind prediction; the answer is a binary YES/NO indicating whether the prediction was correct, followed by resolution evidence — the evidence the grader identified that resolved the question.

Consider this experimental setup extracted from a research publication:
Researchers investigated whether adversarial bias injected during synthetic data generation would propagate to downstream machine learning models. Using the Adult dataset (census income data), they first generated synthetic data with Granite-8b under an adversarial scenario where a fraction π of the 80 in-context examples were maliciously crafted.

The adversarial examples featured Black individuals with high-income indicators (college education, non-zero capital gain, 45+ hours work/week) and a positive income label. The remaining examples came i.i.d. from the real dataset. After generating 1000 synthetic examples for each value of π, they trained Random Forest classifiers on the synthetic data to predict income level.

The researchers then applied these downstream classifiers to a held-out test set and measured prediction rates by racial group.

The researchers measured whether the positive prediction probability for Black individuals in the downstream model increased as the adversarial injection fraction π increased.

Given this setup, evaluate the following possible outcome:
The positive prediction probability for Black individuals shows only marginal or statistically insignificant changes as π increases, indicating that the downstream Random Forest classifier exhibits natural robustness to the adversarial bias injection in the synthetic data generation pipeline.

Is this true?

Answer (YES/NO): NO